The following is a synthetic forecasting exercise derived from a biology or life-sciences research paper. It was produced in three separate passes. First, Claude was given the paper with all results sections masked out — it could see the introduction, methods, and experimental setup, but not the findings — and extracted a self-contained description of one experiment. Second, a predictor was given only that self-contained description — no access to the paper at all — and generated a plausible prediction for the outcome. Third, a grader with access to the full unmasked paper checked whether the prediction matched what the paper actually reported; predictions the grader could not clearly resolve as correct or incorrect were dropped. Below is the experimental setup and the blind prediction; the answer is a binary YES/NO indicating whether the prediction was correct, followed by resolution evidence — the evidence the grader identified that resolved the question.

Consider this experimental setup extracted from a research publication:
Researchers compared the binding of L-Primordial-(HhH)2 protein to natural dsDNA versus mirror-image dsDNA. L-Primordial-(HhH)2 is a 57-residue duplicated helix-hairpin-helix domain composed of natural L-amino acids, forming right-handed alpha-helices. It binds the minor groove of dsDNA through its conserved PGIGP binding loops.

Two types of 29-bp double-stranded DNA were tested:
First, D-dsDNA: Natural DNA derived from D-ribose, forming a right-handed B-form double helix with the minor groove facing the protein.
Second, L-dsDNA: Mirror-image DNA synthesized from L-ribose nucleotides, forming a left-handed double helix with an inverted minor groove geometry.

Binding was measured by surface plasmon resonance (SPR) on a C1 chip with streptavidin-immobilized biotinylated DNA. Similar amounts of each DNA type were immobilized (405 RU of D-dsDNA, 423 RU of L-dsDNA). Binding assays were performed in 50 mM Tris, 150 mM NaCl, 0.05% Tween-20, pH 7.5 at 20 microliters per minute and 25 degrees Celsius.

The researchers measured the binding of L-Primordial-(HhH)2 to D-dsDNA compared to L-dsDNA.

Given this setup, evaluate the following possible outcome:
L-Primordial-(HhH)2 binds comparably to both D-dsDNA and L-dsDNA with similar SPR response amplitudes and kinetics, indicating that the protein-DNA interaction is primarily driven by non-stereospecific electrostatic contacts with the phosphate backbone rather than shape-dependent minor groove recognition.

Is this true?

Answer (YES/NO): NO